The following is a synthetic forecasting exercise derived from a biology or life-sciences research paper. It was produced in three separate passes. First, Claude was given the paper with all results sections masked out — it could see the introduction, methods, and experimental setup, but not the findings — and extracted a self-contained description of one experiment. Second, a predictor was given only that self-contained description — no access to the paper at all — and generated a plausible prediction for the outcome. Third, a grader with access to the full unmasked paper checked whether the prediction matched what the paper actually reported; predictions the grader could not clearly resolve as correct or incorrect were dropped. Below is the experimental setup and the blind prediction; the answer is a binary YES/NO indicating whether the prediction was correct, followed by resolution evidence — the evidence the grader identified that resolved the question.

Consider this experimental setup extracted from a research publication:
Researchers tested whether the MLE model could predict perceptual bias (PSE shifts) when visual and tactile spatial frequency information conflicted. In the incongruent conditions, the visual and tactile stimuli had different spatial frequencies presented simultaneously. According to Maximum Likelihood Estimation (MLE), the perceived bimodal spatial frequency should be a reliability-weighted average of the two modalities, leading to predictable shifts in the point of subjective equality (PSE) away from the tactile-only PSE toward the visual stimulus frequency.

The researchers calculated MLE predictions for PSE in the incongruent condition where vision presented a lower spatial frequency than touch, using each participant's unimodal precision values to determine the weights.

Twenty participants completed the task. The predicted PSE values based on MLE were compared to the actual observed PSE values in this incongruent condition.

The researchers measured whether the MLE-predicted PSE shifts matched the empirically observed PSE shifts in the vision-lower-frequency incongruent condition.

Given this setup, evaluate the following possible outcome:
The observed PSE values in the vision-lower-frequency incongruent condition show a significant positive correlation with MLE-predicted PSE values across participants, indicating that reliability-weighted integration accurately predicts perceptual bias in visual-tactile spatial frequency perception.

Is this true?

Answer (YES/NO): YES